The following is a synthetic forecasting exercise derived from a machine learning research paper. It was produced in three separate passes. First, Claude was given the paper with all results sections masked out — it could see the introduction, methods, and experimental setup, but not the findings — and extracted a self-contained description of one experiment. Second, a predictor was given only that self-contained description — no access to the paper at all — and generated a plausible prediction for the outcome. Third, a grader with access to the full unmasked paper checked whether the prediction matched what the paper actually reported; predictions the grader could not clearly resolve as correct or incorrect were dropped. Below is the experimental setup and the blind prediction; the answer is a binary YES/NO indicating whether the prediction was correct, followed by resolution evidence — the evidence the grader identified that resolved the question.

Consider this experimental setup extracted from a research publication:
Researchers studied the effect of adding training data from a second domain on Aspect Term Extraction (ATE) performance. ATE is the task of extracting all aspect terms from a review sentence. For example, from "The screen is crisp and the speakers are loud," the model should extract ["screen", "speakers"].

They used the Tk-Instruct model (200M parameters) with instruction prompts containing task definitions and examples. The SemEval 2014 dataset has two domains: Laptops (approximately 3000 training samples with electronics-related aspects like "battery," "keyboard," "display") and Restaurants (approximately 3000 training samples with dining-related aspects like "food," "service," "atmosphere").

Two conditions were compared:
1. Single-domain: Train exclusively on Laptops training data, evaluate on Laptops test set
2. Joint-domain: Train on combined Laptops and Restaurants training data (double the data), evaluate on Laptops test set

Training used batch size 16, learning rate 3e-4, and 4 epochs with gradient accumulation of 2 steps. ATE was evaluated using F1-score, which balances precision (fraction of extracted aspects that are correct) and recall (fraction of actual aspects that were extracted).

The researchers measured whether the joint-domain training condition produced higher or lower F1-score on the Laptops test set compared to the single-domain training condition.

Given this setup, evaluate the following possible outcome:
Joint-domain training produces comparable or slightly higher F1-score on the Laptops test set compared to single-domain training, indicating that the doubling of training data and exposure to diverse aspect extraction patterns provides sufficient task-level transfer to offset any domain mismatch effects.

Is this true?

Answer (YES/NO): YES